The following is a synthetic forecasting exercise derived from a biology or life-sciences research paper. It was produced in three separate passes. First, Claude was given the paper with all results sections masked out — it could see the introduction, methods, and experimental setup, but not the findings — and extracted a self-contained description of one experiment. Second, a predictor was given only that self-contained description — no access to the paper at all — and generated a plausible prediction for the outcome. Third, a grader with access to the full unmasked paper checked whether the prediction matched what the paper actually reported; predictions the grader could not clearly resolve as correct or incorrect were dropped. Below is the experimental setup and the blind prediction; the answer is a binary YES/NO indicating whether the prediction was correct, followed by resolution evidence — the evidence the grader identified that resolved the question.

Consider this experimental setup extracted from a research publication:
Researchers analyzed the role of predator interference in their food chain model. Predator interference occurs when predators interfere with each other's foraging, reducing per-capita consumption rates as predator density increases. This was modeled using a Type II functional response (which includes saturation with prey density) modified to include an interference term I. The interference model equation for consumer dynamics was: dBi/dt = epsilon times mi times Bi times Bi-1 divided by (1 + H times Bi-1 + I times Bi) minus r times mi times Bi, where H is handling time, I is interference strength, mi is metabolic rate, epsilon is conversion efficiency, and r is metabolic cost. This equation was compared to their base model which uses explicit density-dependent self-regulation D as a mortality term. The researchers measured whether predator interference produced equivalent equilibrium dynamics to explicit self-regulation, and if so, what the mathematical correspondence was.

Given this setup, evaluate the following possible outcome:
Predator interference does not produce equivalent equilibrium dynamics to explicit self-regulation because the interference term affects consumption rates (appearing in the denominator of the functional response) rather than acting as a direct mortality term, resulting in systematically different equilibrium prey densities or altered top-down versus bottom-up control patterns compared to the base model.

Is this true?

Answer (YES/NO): NO